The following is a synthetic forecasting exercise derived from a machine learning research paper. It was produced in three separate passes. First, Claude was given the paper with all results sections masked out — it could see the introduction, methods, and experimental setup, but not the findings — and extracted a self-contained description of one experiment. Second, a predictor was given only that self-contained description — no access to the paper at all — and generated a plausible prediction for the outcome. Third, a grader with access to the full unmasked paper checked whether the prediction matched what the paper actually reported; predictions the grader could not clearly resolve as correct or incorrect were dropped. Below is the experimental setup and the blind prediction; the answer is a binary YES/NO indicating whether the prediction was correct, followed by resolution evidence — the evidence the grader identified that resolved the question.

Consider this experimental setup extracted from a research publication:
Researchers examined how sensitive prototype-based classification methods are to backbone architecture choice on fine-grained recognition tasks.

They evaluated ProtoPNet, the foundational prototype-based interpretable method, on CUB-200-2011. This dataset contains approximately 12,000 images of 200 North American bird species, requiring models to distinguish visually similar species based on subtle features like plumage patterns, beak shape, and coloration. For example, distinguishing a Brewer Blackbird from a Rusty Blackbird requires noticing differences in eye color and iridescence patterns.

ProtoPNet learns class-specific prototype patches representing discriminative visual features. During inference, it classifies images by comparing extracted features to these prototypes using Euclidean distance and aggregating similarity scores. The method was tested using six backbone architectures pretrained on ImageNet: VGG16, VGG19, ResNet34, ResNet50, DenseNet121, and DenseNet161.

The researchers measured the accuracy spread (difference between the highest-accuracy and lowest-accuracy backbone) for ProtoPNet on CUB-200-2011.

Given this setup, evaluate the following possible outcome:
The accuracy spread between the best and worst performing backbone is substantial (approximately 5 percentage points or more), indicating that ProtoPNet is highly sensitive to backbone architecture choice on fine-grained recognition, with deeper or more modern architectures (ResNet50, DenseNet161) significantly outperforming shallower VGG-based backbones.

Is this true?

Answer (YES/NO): YES